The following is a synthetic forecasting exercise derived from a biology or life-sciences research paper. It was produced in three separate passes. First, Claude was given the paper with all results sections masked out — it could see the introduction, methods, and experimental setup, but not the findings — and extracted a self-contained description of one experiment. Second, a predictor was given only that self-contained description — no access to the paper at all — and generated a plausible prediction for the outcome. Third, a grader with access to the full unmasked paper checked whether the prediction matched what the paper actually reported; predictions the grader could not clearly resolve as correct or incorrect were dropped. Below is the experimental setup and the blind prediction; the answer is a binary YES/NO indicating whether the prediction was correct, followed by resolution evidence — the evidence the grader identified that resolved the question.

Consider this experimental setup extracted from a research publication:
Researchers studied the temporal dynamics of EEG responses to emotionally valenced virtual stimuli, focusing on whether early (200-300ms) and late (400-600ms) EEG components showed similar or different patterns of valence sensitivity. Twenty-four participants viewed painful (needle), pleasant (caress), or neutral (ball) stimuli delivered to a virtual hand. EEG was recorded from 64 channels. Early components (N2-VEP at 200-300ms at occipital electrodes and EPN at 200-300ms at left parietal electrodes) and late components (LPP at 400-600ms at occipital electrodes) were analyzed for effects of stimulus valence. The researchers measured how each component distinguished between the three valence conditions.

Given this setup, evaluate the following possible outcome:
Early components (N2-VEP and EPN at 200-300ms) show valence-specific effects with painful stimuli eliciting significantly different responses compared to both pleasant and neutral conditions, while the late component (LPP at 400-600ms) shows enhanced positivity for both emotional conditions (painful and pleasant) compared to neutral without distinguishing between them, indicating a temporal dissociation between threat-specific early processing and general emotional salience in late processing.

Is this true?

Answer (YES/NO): NO